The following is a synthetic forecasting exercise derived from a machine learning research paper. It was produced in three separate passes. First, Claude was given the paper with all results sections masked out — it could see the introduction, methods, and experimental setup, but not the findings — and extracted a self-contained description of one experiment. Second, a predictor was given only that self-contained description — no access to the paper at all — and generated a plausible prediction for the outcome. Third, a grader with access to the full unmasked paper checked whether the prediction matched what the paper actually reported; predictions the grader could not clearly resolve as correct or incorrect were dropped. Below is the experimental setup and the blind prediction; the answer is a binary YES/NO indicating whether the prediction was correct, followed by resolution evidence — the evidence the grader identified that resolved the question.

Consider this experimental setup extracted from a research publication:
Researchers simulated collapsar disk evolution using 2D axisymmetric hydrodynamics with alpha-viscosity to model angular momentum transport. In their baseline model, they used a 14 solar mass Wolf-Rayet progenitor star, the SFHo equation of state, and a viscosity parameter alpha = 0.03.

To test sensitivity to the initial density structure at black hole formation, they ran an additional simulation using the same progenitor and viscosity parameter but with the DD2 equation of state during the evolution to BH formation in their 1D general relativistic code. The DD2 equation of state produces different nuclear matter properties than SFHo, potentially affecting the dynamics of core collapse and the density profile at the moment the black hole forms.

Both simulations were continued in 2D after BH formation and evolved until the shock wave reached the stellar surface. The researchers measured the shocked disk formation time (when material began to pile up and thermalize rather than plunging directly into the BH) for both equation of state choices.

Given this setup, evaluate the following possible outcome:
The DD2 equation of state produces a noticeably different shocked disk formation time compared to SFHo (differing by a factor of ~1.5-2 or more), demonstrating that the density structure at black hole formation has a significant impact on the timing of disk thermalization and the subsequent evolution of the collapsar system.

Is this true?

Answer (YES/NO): NO